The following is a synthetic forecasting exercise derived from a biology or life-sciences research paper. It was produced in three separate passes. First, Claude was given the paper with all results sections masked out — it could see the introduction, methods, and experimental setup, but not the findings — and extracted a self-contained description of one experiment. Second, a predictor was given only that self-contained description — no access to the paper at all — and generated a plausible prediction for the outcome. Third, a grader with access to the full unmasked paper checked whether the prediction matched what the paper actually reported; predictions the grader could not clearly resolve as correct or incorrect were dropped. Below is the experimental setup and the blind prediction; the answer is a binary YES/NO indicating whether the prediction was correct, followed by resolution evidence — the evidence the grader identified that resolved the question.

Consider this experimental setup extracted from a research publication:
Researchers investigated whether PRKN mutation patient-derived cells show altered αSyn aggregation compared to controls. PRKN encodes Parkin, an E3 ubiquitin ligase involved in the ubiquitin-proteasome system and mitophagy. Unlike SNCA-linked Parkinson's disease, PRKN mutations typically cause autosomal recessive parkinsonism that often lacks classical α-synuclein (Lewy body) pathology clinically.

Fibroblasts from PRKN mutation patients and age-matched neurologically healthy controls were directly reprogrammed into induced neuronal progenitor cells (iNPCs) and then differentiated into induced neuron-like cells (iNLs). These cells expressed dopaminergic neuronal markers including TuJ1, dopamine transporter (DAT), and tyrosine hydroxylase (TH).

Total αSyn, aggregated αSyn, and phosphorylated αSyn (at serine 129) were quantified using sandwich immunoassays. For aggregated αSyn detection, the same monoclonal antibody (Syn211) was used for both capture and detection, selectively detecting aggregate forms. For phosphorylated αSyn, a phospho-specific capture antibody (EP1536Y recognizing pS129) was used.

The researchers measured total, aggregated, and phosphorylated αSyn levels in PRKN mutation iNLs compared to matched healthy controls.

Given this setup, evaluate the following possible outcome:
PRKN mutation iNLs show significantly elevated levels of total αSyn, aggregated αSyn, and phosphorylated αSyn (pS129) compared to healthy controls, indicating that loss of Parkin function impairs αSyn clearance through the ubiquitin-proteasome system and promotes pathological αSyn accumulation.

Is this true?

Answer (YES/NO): NO